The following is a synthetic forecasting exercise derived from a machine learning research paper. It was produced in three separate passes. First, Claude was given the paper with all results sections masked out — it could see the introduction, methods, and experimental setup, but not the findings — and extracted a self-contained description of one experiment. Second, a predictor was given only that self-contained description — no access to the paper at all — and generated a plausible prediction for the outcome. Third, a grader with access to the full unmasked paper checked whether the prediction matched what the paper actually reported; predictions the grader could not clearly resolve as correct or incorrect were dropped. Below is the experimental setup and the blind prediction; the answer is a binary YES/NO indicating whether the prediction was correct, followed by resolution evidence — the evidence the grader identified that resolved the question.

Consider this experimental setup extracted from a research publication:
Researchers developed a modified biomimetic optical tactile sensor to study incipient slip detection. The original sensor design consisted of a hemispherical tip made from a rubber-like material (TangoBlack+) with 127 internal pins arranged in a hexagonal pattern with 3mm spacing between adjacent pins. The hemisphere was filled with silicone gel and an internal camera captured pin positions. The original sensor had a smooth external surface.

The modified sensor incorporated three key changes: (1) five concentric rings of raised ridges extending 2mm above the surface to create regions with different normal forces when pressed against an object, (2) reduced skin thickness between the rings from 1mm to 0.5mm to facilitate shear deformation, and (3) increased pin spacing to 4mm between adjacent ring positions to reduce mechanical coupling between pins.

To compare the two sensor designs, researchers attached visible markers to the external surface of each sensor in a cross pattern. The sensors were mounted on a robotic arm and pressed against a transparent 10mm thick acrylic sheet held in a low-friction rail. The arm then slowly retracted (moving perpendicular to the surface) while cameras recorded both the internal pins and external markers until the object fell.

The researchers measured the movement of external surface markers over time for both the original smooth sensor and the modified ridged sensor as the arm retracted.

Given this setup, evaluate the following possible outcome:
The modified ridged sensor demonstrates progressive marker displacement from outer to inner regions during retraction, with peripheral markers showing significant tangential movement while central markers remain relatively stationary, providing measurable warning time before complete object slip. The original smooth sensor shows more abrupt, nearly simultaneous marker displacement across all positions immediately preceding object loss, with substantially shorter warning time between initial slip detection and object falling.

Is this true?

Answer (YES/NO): YES